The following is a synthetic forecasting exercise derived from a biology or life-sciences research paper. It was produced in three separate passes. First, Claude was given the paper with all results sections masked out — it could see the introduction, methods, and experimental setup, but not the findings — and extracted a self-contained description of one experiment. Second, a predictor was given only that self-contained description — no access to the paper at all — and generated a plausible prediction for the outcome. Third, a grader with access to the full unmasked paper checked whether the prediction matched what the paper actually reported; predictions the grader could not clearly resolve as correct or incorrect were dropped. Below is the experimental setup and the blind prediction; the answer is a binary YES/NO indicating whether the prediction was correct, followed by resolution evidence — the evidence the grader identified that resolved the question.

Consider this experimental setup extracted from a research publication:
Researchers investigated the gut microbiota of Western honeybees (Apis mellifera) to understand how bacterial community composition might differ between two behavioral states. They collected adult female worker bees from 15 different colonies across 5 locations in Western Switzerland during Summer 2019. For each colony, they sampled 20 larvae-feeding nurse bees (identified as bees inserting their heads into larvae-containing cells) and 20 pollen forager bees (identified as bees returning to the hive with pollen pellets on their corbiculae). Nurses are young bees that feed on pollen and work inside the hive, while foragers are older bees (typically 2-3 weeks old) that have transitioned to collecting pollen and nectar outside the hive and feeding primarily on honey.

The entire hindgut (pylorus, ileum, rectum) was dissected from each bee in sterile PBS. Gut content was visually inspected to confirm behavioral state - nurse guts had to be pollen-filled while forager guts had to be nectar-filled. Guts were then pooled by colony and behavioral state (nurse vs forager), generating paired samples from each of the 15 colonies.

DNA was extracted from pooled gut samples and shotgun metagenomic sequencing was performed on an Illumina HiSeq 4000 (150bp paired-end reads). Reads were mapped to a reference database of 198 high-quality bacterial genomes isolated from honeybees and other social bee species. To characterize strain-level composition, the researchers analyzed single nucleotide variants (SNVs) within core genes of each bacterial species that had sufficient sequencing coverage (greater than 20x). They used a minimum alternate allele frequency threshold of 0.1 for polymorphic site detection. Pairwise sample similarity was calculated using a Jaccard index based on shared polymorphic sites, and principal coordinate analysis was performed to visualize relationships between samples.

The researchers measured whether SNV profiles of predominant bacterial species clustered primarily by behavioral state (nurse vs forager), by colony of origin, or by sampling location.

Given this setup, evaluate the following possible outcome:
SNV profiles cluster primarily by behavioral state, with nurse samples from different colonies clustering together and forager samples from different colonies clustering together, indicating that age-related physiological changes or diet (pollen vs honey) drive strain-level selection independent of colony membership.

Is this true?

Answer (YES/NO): YES